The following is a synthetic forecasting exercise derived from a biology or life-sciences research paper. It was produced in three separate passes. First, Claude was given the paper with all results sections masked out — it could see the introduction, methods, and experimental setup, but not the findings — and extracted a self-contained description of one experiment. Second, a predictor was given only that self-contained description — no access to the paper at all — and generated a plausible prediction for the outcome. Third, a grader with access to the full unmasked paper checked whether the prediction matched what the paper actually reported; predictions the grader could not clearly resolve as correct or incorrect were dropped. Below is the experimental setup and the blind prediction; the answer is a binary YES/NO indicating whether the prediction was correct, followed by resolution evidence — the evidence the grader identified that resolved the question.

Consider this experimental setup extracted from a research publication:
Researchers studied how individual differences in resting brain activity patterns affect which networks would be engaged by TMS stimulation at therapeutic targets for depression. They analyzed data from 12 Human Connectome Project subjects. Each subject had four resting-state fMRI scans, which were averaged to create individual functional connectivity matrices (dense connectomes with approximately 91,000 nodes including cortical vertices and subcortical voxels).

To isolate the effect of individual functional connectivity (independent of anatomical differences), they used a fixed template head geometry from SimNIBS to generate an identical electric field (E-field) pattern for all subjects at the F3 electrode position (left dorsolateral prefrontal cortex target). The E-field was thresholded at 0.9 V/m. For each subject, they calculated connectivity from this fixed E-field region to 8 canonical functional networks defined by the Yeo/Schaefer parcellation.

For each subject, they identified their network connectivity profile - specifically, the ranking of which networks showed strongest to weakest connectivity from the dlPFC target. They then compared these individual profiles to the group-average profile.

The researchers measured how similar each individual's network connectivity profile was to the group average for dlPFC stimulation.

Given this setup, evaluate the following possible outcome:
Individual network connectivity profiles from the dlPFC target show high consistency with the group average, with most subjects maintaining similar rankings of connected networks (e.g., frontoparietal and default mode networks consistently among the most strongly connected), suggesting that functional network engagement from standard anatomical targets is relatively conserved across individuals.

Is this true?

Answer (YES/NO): NO